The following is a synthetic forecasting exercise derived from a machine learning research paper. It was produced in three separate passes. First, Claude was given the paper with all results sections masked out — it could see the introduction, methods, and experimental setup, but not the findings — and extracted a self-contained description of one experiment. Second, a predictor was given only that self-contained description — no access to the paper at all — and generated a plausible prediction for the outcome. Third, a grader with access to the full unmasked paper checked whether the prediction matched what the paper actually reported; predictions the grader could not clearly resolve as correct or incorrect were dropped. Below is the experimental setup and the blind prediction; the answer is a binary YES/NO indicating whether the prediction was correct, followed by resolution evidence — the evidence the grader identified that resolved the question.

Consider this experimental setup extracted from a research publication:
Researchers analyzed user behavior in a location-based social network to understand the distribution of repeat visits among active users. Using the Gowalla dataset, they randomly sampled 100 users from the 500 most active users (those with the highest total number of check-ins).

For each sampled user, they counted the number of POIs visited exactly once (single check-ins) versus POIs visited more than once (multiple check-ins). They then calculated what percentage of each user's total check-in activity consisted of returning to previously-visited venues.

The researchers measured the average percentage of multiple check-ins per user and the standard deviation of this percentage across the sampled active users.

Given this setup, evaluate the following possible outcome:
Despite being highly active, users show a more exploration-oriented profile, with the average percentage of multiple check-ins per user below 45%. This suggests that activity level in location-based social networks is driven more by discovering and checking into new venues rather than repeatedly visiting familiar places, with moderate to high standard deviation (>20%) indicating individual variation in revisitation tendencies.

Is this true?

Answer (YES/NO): YES